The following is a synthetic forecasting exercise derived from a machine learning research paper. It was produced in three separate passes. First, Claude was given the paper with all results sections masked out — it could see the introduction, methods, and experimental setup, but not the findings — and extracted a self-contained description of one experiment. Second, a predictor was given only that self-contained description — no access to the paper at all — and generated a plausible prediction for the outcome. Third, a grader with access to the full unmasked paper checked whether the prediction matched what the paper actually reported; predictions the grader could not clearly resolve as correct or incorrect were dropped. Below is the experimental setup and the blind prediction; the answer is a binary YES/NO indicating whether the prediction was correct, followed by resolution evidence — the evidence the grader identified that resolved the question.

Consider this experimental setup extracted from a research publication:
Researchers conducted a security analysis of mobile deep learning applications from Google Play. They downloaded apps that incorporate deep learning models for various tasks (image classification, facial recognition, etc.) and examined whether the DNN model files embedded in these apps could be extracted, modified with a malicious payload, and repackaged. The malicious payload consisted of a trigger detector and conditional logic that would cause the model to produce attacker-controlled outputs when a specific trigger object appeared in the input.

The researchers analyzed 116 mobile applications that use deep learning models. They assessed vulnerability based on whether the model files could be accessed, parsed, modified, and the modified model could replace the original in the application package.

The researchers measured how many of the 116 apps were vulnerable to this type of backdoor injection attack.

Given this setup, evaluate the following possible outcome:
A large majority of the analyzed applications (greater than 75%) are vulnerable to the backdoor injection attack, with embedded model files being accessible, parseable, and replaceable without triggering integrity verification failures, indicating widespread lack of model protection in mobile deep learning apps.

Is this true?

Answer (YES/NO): NO